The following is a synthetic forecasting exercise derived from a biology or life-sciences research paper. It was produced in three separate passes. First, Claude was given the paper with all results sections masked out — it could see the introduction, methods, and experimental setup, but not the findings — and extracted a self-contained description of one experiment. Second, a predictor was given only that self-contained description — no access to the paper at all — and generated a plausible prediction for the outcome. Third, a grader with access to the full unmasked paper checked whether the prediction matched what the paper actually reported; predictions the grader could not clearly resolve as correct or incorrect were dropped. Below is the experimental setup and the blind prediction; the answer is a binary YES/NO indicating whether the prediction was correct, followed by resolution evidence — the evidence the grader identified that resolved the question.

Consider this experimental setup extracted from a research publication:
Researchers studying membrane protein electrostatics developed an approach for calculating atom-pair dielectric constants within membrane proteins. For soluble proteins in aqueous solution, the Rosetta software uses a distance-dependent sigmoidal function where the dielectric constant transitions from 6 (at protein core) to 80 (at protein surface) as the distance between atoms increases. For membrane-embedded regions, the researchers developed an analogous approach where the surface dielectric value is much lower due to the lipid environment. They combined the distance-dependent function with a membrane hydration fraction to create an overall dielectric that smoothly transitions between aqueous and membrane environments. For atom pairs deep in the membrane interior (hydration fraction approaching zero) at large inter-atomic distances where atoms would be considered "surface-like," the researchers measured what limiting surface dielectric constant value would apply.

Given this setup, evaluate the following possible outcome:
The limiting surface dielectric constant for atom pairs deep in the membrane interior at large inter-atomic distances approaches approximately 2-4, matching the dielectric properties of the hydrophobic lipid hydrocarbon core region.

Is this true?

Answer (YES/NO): NO